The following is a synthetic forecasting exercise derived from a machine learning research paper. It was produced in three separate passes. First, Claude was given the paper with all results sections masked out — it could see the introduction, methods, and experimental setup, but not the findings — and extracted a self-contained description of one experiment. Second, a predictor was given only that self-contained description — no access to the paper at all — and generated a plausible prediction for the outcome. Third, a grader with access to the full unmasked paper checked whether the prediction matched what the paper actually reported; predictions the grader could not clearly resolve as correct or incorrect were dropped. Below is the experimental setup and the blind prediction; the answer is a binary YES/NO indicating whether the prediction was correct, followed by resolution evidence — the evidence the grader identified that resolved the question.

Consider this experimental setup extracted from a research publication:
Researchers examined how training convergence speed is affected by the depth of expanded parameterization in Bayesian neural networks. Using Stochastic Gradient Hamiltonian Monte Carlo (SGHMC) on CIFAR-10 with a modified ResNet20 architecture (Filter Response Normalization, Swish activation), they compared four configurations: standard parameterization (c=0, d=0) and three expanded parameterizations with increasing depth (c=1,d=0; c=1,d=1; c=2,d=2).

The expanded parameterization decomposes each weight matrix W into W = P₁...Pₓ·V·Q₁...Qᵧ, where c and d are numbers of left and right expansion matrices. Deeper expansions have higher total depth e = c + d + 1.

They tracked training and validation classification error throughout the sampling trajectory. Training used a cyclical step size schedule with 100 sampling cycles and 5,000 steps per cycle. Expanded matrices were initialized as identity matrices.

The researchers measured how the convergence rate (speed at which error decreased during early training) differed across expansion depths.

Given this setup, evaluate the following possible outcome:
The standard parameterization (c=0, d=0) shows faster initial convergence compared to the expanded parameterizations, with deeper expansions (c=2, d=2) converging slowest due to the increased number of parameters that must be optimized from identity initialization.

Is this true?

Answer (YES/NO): NO